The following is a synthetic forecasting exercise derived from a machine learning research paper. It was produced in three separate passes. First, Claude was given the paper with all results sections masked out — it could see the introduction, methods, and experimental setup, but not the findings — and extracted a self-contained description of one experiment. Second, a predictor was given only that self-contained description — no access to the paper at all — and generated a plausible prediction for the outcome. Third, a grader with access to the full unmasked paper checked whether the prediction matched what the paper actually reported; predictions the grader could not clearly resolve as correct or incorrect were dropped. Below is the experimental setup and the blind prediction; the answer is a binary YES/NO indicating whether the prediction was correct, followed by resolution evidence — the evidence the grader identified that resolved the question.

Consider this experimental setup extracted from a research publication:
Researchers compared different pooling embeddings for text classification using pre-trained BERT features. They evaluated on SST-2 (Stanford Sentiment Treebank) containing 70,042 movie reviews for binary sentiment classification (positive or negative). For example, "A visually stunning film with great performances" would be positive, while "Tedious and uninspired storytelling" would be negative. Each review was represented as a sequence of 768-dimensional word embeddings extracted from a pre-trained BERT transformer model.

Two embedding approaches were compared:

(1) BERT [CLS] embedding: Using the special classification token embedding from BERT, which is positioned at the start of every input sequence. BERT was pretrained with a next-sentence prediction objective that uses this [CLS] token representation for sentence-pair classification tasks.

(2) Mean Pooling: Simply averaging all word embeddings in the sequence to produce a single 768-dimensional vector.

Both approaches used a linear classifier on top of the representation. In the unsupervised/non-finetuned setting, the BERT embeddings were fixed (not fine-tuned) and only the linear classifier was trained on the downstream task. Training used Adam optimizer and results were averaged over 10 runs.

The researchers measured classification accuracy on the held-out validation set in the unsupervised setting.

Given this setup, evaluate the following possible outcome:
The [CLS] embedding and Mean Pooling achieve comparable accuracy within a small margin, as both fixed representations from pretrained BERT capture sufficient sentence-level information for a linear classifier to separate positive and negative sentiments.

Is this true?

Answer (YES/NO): YES